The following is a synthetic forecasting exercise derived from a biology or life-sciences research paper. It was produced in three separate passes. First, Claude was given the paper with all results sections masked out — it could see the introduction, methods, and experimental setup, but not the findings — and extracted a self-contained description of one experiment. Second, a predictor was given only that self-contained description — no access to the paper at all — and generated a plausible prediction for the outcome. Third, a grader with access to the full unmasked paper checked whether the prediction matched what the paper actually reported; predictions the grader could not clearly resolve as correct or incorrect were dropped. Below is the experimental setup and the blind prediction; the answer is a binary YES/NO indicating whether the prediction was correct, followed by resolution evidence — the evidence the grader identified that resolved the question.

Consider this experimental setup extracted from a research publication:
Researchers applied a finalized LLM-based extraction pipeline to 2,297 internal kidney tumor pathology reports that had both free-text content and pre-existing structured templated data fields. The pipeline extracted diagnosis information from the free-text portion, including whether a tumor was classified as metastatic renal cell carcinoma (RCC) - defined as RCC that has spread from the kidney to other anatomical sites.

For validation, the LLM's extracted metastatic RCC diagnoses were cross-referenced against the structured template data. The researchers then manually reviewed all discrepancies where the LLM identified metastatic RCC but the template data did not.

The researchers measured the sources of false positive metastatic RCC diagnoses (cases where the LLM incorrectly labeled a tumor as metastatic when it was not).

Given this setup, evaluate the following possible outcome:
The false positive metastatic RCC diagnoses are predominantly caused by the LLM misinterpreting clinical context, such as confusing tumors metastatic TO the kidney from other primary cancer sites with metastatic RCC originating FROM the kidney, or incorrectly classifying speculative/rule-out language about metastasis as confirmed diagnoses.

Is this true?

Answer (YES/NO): NO